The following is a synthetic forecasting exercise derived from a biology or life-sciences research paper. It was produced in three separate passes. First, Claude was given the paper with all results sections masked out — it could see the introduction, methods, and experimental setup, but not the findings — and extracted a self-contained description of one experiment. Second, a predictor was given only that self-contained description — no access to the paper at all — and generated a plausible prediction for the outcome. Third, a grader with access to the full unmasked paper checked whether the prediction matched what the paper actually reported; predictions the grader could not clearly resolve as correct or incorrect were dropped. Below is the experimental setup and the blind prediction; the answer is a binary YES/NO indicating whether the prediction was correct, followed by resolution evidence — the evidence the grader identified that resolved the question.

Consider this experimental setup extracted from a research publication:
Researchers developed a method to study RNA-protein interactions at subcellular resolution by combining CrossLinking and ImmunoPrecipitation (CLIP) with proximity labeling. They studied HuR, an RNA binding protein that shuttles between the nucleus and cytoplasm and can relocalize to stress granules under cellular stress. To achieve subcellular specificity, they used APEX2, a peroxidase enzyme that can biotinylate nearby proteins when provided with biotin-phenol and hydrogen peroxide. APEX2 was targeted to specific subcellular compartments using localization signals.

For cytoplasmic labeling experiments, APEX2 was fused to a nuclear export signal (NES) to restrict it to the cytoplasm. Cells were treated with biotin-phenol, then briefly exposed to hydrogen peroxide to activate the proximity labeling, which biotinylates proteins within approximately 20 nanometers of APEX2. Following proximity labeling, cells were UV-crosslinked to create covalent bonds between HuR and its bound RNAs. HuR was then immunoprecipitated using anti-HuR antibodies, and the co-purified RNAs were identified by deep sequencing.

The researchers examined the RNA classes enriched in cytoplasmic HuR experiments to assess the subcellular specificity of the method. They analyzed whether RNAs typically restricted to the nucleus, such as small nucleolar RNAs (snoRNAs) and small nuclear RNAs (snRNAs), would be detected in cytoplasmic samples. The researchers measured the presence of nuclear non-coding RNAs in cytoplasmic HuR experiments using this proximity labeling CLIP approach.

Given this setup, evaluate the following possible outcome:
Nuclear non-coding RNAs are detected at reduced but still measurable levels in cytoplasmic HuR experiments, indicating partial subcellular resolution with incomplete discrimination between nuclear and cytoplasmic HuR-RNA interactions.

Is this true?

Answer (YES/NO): NO